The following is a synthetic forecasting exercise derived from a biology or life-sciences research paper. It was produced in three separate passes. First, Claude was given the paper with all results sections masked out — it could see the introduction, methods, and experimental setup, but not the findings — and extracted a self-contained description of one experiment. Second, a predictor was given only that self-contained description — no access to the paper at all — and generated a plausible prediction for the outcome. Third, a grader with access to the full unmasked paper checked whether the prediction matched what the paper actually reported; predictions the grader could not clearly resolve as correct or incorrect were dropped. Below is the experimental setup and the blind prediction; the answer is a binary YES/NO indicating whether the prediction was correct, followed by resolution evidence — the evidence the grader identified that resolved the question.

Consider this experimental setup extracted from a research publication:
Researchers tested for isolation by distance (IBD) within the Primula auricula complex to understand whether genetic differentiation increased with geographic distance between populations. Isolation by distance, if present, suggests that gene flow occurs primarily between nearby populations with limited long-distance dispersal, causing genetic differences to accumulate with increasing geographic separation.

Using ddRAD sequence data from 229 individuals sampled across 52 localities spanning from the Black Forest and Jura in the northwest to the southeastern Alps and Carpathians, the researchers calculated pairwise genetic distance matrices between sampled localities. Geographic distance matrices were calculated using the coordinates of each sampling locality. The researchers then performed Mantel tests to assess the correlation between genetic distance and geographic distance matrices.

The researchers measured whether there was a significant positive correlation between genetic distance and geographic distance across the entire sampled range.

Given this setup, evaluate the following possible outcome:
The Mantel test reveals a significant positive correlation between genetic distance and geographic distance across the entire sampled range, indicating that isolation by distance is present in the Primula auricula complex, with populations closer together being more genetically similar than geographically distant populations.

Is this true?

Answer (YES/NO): YES